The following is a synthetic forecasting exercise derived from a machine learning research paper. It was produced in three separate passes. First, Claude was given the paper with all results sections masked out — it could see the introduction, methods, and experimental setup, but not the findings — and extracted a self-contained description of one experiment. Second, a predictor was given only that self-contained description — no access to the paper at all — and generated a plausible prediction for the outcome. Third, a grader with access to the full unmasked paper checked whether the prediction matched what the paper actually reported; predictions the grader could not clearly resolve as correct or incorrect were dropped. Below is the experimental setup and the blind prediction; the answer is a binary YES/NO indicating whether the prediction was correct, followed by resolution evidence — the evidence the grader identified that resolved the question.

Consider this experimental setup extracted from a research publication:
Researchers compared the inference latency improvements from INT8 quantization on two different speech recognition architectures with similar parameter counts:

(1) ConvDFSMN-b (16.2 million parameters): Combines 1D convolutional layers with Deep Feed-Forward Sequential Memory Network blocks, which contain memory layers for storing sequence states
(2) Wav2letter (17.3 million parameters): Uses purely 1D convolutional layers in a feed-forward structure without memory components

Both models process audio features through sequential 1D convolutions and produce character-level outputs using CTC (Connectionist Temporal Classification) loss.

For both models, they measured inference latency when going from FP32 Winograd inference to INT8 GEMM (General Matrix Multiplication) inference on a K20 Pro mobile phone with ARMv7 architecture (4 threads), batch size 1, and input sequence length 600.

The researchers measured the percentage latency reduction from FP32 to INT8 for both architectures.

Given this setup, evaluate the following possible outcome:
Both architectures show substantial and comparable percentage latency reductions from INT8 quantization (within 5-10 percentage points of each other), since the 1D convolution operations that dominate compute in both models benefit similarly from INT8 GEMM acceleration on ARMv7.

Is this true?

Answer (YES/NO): NO